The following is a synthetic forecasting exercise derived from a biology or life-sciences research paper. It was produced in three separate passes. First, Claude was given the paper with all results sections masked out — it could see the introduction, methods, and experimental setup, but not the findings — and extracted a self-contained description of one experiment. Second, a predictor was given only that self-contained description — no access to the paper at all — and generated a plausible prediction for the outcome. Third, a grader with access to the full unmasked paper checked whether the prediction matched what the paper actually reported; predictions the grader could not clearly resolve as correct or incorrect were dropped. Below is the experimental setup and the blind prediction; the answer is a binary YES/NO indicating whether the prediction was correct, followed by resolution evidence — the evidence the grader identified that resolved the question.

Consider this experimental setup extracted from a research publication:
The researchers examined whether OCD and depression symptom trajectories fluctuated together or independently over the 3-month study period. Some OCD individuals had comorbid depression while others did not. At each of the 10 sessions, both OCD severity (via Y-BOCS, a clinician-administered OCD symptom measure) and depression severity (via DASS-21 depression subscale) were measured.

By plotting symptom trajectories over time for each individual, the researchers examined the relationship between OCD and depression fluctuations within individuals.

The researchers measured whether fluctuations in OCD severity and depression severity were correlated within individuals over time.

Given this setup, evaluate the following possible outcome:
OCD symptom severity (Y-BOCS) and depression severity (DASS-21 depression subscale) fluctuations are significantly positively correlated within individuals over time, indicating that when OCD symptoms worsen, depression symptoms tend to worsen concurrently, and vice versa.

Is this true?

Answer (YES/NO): NO